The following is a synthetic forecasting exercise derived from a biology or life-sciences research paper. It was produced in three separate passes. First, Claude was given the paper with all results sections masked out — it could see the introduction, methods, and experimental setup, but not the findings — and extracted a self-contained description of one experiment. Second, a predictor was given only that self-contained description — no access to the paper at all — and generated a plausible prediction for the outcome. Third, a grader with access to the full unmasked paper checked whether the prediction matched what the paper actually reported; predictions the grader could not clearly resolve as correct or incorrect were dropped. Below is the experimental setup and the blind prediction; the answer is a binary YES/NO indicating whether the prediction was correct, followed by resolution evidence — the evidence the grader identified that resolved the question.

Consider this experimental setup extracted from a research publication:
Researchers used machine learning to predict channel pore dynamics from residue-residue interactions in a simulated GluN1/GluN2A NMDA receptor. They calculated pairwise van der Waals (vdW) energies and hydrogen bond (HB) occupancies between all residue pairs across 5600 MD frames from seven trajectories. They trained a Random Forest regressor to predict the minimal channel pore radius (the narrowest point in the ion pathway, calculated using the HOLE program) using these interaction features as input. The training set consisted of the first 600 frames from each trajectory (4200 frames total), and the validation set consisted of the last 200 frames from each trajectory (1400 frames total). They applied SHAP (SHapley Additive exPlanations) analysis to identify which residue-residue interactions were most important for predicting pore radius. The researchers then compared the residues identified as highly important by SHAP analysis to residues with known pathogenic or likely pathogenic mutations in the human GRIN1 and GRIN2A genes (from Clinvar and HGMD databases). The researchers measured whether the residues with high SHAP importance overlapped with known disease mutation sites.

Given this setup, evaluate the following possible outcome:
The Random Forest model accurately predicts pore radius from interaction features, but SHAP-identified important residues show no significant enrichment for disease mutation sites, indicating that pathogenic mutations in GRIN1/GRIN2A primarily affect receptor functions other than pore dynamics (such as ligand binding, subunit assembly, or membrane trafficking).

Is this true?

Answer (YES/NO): NO